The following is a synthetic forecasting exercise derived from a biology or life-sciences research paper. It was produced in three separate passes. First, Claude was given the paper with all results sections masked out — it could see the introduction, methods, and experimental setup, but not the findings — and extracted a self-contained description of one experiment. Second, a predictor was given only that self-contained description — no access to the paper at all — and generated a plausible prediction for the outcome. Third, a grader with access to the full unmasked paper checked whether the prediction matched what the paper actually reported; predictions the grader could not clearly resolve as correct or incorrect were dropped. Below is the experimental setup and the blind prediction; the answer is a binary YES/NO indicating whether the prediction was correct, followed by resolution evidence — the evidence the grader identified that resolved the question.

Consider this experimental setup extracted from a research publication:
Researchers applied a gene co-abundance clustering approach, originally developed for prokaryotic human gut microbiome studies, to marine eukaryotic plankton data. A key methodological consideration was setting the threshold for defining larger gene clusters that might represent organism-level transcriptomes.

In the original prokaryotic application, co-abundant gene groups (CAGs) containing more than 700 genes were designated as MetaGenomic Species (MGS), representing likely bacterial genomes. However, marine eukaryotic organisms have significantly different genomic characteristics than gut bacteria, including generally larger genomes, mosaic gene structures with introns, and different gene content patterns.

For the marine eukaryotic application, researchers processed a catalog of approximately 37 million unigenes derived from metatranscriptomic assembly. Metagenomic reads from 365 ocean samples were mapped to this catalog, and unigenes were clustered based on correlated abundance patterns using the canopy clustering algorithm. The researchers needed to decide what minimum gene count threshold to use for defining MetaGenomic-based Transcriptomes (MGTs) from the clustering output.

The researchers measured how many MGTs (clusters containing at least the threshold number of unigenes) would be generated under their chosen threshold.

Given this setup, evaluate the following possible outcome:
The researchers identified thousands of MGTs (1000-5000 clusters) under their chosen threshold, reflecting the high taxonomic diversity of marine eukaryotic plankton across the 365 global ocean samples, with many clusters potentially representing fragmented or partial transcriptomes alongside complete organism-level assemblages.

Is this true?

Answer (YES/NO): NO